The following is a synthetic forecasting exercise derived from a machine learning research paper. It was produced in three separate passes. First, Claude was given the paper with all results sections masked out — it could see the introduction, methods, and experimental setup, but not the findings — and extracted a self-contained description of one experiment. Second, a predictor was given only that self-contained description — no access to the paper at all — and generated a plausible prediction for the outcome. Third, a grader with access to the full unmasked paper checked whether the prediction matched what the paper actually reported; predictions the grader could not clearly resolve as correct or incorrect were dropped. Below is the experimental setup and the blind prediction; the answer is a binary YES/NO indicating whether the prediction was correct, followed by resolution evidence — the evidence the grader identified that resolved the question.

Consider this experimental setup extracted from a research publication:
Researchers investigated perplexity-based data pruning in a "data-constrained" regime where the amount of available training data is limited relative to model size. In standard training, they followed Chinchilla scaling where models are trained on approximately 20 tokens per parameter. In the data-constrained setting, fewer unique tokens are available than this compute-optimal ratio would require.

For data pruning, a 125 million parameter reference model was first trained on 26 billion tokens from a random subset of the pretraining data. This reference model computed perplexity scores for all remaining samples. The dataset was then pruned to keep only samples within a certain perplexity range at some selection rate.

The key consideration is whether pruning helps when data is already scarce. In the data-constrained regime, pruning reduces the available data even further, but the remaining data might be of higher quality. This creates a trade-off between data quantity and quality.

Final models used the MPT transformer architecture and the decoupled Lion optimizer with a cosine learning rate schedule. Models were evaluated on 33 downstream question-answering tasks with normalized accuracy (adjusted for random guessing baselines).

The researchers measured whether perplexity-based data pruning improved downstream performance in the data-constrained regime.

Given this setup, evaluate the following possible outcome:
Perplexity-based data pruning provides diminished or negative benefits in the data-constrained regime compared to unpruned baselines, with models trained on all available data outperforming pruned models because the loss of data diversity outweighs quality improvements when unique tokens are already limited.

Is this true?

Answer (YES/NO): NO